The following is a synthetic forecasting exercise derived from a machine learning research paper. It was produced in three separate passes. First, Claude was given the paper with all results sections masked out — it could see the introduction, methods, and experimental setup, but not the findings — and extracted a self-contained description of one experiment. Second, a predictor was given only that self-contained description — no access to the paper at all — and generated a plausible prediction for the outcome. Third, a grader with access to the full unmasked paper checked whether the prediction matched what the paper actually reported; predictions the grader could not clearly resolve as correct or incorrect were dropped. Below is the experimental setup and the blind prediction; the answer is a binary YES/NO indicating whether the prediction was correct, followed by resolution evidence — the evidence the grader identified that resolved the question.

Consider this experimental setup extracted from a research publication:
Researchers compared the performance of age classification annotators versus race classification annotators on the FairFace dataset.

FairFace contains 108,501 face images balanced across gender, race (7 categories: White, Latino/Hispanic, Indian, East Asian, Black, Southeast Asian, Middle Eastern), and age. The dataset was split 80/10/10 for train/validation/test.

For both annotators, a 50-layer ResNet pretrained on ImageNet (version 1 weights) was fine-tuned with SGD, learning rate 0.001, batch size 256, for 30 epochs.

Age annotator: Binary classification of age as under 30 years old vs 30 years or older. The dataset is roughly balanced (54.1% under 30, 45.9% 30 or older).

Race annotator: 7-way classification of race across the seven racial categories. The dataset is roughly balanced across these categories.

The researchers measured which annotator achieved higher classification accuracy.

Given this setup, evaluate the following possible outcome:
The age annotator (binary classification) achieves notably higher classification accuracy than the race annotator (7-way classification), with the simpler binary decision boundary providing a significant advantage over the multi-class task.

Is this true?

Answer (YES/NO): YES